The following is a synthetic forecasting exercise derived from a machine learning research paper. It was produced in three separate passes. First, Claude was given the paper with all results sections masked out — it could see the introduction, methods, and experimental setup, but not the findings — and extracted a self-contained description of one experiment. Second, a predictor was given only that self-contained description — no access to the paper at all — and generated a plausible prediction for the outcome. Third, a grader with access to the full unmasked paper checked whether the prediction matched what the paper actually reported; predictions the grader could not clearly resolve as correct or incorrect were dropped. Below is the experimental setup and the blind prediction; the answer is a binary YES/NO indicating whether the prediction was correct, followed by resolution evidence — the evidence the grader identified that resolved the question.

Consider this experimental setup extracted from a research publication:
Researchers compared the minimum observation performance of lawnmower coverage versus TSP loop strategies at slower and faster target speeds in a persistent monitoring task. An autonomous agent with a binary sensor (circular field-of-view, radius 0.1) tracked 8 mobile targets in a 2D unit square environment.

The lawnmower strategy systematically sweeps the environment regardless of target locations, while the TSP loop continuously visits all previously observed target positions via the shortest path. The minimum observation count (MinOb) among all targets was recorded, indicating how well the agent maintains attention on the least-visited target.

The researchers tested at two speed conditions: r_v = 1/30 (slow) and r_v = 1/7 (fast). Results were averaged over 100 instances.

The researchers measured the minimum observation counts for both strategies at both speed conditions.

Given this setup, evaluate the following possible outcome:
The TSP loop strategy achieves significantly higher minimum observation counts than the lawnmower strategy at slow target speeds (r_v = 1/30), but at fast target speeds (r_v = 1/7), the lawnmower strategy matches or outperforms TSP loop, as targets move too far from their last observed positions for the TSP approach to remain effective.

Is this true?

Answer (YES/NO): YES